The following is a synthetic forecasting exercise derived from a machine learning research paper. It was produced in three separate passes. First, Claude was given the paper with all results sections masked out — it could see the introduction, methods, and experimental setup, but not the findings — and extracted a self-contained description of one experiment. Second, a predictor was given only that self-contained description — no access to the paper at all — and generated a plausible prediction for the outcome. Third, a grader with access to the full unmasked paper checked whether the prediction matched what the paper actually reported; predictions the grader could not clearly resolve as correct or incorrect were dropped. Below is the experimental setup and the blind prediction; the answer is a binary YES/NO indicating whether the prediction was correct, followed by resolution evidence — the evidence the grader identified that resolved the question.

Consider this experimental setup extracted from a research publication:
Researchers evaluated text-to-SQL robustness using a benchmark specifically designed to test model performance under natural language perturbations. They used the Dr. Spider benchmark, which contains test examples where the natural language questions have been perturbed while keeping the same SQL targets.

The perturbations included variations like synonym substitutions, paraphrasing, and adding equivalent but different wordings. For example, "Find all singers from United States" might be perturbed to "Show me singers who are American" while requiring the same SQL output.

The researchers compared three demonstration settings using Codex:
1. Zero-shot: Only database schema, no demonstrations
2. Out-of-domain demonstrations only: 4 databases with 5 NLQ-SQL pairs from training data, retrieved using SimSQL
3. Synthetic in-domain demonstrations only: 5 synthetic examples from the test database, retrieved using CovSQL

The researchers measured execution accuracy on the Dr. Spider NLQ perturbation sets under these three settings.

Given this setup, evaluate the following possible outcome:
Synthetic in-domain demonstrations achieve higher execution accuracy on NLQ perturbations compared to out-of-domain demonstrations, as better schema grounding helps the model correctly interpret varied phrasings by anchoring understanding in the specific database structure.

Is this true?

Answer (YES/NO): NO